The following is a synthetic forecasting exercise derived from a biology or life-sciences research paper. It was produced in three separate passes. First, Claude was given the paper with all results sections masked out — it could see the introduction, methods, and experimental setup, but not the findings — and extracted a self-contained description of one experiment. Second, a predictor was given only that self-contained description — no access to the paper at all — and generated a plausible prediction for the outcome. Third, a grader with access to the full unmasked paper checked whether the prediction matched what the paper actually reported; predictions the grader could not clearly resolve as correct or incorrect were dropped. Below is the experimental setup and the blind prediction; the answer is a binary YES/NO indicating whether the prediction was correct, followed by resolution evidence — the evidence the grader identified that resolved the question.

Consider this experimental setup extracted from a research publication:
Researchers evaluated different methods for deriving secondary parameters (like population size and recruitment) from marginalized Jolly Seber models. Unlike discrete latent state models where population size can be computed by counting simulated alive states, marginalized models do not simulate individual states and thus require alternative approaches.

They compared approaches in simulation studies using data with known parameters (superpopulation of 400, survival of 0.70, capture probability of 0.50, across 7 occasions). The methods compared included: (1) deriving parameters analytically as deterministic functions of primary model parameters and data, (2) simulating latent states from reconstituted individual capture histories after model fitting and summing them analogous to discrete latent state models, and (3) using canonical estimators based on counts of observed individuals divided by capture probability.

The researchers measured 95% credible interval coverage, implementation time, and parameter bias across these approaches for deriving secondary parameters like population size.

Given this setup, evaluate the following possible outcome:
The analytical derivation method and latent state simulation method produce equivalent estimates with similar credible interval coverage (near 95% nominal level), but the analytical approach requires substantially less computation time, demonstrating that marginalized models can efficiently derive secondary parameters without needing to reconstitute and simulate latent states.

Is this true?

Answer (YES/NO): NO